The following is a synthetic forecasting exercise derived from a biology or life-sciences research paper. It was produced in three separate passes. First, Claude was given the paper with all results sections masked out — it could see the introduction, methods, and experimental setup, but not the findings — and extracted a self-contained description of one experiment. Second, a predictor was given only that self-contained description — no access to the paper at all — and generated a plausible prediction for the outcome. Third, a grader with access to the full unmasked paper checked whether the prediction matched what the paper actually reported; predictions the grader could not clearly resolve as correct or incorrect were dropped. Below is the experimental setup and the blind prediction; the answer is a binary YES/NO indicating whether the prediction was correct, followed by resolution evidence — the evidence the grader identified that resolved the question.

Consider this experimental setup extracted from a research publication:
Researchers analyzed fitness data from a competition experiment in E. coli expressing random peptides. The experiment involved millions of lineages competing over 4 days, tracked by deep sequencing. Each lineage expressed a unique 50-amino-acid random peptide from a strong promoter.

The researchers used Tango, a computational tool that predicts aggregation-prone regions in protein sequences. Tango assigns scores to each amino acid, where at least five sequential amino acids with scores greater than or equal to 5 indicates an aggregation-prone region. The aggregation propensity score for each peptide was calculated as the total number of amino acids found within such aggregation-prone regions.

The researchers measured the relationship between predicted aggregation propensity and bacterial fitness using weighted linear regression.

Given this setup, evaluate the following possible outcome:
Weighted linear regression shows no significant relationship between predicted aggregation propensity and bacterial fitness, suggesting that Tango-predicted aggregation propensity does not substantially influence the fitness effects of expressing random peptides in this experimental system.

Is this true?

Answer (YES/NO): NO